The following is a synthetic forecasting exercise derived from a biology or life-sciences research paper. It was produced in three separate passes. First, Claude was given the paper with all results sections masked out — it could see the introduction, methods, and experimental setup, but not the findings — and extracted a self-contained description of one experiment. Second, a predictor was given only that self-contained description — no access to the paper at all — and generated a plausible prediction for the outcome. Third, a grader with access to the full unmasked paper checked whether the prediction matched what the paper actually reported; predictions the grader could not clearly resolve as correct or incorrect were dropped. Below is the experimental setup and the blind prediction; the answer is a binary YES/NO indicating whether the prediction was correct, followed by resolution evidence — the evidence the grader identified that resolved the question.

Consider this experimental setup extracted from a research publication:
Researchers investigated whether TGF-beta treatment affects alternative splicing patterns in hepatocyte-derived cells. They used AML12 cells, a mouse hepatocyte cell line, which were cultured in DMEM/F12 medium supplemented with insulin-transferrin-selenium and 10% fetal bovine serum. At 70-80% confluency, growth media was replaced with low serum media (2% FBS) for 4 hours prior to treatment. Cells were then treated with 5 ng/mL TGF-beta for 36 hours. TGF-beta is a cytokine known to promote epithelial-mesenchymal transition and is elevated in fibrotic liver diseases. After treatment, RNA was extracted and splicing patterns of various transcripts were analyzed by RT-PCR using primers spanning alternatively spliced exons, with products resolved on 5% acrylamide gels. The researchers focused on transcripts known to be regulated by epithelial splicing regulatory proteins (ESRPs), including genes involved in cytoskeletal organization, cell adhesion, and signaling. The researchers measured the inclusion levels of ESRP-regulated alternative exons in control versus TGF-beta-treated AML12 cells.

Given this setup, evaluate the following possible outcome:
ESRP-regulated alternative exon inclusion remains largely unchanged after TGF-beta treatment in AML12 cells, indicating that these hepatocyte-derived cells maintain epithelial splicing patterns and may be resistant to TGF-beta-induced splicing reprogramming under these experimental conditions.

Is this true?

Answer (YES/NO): NO